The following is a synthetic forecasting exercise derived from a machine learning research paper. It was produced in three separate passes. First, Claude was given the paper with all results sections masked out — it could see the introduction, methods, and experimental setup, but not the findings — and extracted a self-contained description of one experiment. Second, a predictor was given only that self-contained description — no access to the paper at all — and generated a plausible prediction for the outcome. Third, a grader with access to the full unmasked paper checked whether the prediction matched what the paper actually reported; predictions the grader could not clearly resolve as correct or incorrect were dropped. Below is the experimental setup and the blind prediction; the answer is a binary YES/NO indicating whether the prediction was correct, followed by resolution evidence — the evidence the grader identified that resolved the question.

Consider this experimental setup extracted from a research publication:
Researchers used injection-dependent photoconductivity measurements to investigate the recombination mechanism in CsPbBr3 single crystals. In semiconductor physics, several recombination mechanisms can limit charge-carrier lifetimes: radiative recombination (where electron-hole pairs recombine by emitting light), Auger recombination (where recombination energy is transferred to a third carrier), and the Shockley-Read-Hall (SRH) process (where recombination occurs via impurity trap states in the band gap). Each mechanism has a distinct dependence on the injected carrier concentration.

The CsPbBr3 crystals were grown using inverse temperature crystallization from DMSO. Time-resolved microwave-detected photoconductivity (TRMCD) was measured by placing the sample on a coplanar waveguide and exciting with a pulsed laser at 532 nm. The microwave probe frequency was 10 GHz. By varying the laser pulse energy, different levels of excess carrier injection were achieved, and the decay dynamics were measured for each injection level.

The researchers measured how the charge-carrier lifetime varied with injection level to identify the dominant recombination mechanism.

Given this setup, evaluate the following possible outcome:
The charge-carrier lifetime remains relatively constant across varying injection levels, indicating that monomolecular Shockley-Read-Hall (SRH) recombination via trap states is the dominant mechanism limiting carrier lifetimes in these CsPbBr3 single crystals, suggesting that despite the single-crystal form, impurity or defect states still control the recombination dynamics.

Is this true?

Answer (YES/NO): NO